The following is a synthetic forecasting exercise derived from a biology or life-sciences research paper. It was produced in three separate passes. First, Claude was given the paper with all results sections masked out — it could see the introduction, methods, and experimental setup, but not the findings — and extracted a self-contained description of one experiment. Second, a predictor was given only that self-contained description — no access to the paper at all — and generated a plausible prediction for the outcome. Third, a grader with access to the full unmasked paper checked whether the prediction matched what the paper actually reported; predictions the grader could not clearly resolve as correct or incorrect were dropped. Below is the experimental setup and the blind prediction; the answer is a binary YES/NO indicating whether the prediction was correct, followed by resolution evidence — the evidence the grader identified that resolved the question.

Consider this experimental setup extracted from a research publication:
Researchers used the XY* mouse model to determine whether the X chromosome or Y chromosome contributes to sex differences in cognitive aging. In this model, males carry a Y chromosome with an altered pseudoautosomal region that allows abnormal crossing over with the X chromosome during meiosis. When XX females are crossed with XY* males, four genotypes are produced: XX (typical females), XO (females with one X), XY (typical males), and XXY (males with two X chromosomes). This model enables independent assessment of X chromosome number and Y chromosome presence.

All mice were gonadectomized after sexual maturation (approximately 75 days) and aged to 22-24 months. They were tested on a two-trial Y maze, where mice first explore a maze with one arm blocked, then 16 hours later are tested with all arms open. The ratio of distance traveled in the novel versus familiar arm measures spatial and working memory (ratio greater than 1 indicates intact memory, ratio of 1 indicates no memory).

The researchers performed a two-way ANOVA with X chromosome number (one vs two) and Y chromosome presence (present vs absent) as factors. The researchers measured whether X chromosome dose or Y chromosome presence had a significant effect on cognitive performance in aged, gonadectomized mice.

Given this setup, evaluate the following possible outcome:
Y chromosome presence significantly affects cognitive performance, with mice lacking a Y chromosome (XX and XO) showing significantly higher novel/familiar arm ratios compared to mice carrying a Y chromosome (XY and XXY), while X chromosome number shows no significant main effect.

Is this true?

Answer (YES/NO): NO